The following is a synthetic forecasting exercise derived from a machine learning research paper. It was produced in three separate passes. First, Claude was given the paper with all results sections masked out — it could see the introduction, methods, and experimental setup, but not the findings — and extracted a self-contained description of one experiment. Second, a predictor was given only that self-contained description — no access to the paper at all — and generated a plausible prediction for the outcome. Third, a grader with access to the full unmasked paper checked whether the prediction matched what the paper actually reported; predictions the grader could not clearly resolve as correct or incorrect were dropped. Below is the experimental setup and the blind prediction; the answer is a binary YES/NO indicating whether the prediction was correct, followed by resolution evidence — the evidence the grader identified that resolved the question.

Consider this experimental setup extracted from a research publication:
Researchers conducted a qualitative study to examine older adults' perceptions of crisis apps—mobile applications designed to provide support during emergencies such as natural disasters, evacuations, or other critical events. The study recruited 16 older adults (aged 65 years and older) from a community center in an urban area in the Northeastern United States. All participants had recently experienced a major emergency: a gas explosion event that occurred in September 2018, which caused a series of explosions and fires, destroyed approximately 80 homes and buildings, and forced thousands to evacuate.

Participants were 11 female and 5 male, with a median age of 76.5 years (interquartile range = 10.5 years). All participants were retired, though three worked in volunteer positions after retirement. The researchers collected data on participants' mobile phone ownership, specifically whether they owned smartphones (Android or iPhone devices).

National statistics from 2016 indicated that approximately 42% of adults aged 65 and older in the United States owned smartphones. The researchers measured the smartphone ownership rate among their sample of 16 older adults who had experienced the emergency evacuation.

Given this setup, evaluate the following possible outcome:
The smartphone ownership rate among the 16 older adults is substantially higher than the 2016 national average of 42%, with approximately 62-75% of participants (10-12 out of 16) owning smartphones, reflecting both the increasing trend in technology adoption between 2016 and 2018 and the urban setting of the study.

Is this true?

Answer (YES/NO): YES